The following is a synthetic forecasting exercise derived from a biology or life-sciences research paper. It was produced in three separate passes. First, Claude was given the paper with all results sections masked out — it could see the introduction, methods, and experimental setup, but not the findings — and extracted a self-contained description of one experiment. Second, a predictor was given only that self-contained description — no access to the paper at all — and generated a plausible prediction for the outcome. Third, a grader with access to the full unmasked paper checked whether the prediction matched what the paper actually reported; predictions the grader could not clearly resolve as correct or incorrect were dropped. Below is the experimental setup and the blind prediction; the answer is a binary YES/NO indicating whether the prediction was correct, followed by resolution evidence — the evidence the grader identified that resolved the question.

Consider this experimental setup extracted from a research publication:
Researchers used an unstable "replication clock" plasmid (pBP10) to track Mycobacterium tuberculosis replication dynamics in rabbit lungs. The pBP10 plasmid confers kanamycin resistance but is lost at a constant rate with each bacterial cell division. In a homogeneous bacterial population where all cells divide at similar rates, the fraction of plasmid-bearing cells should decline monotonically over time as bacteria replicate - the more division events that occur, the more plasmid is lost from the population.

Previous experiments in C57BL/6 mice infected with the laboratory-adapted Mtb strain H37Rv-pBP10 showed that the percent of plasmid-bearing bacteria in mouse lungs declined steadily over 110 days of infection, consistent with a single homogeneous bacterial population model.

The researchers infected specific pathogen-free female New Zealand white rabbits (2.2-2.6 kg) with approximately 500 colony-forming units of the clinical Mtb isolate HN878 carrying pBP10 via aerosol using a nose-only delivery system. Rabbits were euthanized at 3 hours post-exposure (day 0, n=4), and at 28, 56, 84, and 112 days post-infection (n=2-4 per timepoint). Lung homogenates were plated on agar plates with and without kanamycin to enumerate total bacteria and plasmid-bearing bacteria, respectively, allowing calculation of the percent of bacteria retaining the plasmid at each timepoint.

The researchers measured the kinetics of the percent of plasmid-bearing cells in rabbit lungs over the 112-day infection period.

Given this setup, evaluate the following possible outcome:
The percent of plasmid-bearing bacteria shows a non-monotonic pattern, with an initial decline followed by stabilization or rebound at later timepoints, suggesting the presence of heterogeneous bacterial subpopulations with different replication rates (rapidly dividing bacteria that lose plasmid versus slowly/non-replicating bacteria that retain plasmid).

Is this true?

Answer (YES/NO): YES